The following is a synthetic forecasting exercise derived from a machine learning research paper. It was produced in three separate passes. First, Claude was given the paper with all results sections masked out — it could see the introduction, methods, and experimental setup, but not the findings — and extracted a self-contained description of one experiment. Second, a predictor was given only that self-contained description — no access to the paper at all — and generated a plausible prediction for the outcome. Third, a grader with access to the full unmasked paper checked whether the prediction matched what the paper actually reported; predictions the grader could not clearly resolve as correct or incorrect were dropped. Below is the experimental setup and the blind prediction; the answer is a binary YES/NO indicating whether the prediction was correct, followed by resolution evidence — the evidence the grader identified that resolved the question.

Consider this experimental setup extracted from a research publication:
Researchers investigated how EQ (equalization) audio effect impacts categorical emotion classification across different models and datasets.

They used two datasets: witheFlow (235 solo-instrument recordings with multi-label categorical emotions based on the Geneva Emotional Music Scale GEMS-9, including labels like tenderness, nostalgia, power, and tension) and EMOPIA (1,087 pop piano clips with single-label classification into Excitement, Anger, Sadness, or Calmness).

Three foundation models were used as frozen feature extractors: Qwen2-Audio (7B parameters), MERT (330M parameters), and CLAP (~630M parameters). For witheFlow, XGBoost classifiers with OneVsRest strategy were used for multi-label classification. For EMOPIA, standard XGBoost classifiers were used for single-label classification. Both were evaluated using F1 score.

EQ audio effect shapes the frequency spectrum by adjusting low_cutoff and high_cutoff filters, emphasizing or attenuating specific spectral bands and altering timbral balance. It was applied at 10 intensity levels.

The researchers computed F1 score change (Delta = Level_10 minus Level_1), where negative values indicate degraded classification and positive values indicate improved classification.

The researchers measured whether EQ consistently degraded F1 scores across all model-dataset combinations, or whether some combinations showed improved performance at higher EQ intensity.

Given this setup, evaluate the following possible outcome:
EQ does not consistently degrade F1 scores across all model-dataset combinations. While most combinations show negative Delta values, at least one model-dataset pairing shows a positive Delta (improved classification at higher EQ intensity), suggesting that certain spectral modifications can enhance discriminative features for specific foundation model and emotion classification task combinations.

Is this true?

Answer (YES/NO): YES